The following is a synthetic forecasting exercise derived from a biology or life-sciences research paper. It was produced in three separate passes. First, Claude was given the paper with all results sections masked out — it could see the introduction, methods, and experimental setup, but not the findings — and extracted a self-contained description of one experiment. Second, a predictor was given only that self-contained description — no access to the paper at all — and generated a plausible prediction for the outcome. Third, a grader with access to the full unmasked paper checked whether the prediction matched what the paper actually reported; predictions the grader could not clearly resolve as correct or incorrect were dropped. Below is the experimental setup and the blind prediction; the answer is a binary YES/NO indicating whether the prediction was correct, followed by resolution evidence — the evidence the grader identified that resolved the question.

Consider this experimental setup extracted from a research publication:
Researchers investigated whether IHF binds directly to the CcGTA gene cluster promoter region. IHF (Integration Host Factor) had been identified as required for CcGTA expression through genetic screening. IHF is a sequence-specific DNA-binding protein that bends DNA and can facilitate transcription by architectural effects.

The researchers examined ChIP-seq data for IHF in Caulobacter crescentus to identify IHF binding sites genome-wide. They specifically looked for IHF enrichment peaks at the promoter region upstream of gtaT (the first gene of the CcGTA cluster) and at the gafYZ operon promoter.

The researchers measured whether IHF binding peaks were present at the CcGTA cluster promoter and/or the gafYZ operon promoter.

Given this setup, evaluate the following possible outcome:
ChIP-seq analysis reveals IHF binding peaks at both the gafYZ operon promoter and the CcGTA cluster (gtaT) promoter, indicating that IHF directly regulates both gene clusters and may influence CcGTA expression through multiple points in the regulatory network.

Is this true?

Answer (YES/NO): YES